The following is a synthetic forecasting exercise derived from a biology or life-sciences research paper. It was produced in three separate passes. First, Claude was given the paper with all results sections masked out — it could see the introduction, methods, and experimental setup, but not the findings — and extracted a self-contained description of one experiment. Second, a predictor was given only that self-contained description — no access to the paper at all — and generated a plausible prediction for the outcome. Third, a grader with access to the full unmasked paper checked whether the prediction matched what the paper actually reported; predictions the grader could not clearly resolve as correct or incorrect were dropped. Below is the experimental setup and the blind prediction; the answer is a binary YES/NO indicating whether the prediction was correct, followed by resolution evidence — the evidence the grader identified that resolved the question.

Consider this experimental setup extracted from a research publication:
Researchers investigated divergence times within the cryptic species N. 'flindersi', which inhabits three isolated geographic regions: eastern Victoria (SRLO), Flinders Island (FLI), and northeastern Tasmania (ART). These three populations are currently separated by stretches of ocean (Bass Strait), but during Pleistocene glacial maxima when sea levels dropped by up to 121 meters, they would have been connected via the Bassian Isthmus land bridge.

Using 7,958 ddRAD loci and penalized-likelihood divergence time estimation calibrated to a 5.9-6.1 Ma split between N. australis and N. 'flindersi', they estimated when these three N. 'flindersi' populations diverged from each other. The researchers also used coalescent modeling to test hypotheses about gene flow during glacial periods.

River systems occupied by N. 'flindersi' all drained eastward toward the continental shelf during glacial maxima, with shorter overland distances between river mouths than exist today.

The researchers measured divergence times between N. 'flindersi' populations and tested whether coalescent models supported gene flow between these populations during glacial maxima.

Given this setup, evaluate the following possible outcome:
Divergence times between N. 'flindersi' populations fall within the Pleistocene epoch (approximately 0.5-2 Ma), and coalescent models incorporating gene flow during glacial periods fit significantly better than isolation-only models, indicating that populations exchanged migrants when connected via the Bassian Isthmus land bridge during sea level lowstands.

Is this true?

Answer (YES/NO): YES